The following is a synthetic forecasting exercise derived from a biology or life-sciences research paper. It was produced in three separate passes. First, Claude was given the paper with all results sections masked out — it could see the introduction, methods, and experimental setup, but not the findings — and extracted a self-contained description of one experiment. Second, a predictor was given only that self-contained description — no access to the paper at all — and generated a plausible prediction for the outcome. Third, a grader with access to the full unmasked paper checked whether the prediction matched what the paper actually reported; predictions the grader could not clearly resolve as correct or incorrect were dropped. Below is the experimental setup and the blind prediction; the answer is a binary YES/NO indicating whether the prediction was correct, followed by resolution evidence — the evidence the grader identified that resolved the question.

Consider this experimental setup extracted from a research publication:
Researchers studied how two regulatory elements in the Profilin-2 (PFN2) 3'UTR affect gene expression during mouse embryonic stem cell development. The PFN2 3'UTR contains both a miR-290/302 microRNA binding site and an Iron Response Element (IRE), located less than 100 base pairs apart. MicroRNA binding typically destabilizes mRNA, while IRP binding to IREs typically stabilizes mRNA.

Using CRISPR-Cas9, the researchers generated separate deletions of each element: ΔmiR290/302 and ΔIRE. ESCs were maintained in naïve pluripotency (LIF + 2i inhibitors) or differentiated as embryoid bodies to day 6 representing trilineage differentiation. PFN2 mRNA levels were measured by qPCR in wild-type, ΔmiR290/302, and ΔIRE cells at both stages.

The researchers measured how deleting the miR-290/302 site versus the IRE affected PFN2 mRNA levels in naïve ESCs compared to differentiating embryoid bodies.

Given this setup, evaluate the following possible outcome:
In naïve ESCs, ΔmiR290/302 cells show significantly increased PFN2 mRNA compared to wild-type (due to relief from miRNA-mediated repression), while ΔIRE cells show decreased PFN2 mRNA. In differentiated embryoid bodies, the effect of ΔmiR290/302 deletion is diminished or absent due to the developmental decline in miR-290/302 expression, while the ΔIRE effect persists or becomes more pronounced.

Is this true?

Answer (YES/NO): NO